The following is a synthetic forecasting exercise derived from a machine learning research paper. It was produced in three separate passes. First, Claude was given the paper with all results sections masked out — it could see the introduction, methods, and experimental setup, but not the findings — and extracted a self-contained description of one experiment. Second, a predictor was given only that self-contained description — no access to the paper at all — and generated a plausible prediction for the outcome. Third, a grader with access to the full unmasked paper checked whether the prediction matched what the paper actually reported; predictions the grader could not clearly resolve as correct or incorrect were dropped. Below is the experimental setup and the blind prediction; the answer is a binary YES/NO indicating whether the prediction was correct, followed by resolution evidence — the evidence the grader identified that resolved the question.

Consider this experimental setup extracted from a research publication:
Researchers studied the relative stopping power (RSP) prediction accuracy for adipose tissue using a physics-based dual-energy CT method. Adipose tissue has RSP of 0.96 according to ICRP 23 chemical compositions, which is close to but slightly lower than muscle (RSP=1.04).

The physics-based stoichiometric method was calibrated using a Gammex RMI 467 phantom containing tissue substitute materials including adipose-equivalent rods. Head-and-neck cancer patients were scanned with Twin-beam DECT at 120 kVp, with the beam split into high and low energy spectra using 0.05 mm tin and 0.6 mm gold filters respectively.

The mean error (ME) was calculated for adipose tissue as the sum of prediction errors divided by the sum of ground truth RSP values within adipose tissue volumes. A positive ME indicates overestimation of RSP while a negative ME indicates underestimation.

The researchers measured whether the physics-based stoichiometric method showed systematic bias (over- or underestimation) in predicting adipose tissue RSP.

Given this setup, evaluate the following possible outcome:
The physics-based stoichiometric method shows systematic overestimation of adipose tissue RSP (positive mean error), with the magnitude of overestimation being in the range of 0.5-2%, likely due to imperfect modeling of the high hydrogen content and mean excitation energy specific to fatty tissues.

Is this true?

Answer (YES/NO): NO